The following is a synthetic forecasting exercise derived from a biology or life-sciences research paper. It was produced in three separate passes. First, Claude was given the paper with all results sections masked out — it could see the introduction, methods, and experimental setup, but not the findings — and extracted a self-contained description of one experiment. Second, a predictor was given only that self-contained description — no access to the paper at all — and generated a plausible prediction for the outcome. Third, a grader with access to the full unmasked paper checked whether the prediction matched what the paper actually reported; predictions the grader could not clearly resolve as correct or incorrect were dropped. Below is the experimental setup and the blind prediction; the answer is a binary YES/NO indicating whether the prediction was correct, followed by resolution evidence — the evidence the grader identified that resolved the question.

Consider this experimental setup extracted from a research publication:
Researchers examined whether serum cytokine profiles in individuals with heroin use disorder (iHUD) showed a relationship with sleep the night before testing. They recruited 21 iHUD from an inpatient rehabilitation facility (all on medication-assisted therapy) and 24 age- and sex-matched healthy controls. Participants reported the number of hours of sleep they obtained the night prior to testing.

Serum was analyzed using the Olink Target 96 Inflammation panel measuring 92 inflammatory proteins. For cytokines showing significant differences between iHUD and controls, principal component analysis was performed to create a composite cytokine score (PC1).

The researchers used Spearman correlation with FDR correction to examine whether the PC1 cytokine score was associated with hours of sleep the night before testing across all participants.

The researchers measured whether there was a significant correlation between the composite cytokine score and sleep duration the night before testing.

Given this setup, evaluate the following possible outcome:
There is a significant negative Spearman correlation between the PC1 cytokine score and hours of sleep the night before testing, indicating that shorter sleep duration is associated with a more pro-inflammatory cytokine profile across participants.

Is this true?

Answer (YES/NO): NO